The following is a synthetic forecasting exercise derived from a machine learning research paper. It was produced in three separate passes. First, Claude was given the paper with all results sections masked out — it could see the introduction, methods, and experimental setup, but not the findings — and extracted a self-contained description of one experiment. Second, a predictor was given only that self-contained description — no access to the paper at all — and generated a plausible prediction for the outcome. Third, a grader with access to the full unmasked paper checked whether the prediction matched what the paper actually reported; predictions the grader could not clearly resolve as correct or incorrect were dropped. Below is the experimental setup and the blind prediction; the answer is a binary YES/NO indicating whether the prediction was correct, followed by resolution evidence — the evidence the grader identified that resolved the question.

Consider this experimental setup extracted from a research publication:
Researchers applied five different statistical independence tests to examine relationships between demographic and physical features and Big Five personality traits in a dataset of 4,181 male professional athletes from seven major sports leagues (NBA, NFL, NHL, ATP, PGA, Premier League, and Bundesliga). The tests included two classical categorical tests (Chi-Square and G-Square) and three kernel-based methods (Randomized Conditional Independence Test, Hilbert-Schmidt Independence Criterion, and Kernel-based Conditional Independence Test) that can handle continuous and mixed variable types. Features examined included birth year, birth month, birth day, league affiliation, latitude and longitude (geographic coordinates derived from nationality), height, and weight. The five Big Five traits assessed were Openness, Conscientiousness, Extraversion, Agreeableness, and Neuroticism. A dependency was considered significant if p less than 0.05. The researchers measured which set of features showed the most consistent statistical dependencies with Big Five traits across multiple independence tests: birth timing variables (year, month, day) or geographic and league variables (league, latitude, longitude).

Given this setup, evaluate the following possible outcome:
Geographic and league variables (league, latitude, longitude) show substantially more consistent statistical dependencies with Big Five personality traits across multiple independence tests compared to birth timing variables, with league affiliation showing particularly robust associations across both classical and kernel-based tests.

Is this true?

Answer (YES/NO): NO